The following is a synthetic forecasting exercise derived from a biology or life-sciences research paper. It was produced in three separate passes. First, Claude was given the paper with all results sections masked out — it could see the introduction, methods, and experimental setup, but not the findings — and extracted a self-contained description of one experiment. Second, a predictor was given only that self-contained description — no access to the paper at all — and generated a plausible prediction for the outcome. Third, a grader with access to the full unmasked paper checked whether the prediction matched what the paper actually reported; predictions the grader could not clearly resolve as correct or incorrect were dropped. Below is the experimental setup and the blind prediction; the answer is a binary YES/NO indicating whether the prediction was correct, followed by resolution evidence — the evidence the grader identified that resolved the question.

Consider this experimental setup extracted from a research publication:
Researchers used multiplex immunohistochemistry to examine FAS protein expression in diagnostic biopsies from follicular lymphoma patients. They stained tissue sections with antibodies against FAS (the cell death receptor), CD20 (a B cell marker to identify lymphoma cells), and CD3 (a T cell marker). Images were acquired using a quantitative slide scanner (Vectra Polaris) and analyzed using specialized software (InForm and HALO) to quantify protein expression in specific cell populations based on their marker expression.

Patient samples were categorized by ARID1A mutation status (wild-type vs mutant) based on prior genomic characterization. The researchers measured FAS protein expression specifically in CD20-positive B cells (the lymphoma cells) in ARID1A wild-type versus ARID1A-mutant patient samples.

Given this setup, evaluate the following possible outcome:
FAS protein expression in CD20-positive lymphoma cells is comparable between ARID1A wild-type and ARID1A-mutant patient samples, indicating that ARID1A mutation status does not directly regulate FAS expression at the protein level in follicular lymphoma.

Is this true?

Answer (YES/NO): NO